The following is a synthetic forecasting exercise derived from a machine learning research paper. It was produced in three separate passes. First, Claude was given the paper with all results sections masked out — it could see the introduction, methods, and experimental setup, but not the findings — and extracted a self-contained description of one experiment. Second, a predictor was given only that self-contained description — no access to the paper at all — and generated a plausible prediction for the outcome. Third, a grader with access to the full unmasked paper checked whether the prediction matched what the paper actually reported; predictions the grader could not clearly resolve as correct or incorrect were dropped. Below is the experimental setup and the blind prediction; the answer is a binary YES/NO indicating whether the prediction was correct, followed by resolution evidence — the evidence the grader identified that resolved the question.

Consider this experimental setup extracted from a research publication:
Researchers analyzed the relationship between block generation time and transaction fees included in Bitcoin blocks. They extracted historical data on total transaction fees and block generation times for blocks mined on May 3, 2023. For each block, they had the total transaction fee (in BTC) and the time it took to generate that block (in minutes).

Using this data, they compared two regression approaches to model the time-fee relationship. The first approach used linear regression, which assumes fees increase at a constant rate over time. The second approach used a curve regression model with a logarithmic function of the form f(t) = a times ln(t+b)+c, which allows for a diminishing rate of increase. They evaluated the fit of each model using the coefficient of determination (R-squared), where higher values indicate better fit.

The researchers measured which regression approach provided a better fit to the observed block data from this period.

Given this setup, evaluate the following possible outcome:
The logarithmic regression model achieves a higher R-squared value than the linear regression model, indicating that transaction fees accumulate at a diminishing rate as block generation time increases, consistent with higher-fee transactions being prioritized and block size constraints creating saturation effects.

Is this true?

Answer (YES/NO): YES